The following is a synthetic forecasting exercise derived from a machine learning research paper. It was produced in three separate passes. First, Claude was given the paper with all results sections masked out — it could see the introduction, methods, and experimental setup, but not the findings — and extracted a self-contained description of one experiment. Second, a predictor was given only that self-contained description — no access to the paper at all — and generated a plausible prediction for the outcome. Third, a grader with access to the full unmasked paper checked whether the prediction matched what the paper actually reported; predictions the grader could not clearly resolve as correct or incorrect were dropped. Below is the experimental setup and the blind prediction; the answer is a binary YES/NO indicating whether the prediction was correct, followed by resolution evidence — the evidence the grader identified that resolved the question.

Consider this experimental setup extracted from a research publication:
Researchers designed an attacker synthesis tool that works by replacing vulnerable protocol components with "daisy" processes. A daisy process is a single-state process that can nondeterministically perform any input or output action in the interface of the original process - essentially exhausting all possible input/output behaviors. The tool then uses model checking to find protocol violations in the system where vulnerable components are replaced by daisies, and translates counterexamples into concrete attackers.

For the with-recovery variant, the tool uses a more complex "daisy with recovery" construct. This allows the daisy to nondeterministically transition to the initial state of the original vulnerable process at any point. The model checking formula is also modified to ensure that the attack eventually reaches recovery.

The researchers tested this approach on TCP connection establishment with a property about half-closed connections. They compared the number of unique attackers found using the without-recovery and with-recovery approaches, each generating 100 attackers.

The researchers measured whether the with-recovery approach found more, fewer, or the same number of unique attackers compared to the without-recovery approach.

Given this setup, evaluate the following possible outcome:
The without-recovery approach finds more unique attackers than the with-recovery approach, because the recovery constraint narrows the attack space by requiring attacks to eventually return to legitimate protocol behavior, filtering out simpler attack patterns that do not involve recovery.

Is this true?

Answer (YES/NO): YES